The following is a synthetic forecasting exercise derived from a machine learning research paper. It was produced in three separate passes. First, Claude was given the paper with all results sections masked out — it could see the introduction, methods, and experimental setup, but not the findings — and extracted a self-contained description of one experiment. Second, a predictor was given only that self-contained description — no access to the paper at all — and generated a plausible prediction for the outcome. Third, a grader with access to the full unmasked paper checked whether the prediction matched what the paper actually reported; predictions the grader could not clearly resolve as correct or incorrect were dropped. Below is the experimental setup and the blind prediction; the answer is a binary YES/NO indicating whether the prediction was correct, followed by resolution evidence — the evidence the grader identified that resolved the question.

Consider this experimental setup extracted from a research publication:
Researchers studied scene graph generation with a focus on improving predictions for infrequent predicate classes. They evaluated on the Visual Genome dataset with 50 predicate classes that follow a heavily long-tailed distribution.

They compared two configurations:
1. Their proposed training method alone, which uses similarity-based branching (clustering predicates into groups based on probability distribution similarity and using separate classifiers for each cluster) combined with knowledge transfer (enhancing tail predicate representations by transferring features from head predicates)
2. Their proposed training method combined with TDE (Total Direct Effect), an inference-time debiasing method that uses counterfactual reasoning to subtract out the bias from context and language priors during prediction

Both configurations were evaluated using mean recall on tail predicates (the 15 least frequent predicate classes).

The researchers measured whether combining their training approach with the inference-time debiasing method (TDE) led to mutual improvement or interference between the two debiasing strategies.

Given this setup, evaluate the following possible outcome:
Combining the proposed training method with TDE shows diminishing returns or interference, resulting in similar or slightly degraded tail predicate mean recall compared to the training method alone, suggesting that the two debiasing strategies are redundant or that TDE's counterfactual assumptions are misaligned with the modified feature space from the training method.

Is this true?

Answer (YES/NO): NO